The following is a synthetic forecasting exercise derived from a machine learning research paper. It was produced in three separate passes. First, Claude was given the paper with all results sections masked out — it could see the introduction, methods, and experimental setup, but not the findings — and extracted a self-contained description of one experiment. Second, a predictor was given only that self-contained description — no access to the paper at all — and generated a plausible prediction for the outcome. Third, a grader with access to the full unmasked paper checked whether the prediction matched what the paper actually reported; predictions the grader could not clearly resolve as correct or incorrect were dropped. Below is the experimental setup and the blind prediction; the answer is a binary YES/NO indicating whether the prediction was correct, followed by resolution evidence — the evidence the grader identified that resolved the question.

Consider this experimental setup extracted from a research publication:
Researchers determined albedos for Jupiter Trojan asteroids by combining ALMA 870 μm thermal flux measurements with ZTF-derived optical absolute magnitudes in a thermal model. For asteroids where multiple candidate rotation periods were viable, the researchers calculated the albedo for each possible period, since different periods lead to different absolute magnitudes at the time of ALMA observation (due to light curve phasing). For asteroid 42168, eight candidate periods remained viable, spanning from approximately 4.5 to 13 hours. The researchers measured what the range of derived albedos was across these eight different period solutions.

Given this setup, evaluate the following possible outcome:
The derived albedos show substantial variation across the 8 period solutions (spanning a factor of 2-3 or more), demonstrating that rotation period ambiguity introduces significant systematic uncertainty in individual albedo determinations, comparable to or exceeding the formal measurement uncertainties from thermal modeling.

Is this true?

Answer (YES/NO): NO